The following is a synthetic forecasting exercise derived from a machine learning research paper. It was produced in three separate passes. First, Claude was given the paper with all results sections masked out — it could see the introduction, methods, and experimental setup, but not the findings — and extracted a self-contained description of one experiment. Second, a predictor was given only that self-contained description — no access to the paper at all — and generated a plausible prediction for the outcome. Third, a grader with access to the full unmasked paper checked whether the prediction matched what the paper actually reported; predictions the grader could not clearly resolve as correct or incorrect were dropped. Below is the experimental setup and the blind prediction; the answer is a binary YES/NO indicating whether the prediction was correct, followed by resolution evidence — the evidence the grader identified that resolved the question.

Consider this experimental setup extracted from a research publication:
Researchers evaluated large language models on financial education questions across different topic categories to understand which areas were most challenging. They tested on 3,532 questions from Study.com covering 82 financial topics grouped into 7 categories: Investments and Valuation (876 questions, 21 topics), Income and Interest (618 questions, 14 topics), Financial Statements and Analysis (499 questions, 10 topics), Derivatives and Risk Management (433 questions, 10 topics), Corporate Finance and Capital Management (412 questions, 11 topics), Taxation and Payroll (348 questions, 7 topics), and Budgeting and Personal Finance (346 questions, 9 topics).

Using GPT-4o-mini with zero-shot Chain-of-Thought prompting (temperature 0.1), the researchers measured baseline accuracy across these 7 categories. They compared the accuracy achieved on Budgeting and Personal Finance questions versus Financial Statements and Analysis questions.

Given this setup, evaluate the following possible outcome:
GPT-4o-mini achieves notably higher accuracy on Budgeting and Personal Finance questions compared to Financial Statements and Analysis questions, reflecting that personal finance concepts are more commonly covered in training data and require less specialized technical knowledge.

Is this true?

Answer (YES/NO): NO